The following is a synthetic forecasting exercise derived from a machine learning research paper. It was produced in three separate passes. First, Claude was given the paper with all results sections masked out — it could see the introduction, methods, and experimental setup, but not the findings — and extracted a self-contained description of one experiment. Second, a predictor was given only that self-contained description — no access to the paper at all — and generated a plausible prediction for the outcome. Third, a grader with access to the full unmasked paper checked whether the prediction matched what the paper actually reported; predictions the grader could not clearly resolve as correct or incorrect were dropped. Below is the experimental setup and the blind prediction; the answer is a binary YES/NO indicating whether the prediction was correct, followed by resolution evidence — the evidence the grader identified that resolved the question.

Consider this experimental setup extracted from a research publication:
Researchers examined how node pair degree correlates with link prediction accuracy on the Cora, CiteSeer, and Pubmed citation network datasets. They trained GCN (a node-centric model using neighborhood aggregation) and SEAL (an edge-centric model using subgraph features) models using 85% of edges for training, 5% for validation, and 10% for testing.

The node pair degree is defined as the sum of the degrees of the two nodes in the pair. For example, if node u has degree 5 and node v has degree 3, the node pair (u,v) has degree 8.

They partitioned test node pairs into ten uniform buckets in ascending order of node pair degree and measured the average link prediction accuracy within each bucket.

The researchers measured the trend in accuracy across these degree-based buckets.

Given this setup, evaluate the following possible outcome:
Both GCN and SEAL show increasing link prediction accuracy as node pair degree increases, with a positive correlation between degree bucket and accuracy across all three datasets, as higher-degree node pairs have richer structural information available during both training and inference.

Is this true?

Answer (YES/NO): NO